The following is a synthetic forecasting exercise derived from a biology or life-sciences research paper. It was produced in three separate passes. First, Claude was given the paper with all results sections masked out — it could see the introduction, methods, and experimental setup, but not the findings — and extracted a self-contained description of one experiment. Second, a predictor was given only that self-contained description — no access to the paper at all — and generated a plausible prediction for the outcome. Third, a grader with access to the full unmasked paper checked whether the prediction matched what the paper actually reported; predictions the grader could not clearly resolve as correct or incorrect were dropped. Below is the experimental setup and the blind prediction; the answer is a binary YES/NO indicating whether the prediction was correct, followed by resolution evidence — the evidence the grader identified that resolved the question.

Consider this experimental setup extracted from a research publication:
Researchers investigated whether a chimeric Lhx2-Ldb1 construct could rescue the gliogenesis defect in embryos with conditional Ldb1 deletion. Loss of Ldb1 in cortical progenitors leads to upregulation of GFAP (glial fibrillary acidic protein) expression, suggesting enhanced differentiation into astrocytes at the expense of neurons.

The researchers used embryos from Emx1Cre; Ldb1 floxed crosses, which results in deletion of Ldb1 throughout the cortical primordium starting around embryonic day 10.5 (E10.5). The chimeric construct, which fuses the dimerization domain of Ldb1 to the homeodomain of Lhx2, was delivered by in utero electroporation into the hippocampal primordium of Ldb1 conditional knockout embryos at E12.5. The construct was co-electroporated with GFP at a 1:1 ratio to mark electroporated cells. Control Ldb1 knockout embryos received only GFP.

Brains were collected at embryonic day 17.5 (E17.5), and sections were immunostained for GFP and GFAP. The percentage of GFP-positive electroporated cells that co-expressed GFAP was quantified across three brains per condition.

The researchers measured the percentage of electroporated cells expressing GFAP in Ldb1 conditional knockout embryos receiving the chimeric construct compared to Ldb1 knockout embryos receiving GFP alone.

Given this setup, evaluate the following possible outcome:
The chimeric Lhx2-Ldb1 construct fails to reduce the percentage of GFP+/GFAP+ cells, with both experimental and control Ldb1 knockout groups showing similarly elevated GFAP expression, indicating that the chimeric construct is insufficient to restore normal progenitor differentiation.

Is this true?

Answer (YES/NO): NO